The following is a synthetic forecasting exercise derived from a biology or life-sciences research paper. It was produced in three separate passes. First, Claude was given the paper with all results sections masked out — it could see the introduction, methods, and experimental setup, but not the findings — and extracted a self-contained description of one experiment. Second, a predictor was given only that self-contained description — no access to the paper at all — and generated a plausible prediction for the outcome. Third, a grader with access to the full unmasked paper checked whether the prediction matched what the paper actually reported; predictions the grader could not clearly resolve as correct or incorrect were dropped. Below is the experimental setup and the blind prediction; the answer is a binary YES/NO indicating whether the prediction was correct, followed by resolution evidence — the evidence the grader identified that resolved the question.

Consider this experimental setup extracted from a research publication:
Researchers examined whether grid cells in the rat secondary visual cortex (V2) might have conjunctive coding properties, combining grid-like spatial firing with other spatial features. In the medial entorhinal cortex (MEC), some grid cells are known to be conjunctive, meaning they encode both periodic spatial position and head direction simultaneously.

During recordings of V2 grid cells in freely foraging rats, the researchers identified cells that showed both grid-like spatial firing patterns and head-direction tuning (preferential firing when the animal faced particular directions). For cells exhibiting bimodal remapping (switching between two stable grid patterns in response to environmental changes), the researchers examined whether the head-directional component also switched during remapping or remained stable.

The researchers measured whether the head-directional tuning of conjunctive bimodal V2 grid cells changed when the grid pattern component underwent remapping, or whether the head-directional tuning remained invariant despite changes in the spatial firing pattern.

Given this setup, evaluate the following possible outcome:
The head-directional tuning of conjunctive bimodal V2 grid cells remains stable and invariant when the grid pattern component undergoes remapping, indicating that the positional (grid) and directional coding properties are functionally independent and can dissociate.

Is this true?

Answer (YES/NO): YES